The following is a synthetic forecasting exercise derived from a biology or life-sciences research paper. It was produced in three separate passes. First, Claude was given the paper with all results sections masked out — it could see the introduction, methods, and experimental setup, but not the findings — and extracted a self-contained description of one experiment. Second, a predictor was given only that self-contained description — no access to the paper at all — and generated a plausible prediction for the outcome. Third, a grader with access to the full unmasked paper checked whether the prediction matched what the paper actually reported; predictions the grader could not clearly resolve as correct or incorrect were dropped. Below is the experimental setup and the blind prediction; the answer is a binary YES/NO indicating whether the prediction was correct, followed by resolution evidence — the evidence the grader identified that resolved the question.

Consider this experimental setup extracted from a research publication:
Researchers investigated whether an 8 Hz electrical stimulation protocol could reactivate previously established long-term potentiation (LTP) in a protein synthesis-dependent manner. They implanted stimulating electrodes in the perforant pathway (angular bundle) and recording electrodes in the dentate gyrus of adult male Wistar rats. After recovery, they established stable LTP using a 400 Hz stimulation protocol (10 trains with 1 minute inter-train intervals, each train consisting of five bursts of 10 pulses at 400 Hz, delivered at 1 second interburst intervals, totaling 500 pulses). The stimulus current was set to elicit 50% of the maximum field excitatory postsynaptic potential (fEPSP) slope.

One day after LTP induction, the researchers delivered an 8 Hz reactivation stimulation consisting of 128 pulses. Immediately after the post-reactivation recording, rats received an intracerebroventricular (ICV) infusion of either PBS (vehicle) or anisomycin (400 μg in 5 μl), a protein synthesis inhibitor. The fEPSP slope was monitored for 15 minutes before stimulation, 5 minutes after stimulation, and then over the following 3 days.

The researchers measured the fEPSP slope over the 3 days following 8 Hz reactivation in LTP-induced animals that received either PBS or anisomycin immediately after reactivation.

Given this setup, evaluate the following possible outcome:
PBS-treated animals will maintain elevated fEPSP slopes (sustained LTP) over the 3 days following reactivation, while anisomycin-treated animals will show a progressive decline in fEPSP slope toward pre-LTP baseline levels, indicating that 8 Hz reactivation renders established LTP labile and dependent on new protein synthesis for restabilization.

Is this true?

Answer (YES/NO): YES